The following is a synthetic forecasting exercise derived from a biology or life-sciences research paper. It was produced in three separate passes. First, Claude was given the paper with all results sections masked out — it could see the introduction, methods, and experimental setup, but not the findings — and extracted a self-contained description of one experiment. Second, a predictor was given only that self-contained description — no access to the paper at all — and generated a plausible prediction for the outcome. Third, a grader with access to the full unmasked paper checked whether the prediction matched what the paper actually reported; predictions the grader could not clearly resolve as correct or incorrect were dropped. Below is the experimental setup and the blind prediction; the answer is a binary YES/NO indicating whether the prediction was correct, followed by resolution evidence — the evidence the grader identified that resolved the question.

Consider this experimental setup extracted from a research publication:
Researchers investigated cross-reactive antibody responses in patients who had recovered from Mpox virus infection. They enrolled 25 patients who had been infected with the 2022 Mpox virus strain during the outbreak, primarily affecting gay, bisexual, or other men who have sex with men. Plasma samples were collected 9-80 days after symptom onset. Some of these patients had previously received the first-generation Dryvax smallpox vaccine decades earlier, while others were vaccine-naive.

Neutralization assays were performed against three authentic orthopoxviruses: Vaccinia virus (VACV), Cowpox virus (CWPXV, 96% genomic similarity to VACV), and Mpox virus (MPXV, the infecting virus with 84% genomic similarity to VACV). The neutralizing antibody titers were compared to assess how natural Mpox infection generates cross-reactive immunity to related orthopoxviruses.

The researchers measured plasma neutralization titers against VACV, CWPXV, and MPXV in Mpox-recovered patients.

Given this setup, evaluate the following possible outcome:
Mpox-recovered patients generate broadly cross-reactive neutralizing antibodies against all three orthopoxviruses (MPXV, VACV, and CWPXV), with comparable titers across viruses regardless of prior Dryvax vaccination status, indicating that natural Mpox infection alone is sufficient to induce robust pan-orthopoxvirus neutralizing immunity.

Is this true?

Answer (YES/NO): NO